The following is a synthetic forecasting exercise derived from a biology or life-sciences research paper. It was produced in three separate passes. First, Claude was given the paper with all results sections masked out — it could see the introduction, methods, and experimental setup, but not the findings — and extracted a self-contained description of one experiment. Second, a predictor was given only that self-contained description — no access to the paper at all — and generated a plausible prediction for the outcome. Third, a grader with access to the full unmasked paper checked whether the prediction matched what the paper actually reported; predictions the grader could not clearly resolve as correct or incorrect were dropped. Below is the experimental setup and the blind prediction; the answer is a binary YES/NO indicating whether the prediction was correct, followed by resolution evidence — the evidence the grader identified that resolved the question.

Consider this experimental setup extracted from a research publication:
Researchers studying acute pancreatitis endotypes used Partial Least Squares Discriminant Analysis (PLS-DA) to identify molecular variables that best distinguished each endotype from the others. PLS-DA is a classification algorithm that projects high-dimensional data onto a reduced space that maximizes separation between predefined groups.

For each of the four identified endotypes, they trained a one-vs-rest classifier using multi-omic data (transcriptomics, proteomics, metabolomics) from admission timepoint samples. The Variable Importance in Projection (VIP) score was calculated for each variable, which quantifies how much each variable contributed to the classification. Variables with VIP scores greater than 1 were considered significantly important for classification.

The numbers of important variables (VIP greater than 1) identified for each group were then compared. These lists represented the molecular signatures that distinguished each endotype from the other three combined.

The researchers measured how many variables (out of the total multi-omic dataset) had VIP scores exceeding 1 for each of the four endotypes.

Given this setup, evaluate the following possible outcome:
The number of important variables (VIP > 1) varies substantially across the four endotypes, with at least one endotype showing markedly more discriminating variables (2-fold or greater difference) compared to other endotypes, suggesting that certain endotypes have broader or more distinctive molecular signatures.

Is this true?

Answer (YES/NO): NO